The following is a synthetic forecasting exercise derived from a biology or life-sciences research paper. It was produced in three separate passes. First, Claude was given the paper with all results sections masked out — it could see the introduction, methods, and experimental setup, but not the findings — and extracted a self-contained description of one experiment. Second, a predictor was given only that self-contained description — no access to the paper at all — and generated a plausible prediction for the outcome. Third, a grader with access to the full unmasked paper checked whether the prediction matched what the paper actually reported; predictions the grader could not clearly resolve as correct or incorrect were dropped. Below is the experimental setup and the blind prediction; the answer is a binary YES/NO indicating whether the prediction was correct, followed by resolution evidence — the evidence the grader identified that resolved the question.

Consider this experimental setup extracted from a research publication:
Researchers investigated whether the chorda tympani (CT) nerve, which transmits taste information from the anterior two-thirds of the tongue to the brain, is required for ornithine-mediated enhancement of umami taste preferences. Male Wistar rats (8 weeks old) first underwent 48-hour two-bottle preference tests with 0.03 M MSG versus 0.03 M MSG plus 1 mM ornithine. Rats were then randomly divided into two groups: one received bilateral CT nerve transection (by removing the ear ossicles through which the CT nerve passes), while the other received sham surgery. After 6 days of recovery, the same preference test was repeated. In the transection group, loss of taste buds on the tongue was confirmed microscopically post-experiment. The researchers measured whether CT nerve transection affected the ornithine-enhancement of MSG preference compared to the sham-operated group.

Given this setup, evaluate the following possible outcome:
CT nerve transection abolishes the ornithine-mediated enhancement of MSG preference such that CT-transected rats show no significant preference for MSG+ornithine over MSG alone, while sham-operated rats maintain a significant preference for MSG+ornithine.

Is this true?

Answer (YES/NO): YES